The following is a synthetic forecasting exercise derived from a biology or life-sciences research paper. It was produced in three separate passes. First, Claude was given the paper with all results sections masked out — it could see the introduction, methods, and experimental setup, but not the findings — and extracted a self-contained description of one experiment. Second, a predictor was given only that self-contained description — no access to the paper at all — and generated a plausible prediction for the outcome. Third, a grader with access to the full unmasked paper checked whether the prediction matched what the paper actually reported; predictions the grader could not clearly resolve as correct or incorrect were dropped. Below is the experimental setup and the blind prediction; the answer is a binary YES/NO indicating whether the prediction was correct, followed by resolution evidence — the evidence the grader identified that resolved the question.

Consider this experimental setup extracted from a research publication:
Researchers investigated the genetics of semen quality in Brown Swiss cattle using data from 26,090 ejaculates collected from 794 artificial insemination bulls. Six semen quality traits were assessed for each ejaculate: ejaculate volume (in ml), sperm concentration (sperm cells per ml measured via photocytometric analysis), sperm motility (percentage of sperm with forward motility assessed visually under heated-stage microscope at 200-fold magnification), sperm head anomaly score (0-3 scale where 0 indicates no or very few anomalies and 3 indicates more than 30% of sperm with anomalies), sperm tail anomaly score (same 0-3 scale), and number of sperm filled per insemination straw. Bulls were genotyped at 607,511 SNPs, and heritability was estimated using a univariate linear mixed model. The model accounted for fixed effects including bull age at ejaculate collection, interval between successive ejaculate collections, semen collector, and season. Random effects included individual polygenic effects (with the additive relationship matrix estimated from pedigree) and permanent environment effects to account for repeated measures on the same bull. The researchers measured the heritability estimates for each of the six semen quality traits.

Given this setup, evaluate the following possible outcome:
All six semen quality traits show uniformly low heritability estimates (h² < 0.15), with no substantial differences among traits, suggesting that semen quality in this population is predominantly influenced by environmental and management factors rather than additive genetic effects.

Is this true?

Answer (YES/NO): NO